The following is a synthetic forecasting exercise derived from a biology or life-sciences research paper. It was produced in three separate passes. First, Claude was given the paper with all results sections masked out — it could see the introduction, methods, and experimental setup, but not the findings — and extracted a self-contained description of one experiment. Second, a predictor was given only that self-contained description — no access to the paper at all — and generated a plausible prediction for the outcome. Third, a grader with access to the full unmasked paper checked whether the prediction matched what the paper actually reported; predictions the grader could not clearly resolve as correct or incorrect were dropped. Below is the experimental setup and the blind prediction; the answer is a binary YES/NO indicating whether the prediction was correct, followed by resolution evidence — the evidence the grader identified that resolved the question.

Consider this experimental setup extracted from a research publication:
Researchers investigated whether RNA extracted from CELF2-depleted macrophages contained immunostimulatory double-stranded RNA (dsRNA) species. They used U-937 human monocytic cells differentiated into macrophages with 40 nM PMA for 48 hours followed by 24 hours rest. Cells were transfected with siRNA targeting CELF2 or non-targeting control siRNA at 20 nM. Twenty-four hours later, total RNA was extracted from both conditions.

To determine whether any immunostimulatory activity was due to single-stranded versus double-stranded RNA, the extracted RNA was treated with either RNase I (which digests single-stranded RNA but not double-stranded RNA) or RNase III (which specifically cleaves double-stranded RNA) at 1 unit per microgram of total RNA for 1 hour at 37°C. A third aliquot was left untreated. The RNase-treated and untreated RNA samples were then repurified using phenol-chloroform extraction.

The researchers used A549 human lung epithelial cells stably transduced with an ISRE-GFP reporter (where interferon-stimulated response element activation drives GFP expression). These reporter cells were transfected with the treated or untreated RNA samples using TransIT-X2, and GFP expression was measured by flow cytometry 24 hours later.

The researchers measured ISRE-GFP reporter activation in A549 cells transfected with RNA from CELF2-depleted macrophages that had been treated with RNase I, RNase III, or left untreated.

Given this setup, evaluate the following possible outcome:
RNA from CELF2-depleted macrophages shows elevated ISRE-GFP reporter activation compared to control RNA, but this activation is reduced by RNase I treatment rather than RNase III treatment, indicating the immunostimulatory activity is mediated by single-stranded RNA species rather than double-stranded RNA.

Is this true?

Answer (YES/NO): NO